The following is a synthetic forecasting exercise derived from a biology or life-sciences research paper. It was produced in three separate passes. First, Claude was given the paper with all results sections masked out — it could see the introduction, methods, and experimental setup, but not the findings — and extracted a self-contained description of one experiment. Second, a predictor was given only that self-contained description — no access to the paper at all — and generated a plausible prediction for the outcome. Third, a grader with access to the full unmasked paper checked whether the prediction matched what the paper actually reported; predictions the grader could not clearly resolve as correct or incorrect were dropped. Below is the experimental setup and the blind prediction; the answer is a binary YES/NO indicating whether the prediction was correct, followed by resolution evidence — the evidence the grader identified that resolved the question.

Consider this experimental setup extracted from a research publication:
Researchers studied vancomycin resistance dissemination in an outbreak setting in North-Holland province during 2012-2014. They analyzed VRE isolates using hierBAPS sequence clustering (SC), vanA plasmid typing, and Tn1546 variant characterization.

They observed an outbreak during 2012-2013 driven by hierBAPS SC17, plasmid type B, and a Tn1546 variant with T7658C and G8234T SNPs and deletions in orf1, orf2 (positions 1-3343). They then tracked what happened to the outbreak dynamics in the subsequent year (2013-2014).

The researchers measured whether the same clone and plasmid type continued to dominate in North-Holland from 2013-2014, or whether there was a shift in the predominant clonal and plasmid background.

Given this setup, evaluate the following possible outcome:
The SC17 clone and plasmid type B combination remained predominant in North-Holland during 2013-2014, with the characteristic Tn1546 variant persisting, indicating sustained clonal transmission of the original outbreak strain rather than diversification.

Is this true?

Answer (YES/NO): NO